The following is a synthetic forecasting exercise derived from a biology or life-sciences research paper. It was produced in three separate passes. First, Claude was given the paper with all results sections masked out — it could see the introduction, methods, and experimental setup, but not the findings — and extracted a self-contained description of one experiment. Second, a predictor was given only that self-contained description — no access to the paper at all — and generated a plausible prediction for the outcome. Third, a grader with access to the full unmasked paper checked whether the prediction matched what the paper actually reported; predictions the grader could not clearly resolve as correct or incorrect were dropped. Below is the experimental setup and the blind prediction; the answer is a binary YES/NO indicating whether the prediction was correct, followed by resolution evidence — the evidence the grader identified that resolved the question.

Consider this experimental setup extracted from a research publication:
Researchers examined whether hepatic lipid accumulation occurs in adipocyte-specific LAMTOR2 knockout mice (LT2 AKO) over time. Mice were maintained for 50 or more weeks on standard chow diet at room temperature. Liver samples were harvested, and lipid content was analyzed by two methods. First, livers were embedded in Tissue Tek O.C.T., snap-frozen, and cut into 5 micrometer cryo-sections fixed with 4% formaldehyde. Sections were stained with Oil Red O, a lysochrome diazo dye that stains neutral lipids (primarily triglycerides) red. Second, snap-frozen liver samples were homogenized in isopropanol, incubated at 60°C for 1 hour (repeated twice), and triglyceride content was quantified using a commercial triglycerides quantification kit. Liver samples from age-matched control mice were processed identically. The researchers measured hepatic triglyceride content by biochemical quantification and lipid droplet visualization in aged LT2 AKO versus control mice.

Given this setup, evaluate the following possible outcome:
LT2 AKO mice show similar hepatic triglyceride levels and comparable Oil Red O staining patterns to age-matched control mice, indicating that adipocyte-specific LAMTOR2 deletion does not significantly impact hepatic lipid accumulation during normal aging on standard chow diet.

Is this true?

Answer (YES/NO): NO